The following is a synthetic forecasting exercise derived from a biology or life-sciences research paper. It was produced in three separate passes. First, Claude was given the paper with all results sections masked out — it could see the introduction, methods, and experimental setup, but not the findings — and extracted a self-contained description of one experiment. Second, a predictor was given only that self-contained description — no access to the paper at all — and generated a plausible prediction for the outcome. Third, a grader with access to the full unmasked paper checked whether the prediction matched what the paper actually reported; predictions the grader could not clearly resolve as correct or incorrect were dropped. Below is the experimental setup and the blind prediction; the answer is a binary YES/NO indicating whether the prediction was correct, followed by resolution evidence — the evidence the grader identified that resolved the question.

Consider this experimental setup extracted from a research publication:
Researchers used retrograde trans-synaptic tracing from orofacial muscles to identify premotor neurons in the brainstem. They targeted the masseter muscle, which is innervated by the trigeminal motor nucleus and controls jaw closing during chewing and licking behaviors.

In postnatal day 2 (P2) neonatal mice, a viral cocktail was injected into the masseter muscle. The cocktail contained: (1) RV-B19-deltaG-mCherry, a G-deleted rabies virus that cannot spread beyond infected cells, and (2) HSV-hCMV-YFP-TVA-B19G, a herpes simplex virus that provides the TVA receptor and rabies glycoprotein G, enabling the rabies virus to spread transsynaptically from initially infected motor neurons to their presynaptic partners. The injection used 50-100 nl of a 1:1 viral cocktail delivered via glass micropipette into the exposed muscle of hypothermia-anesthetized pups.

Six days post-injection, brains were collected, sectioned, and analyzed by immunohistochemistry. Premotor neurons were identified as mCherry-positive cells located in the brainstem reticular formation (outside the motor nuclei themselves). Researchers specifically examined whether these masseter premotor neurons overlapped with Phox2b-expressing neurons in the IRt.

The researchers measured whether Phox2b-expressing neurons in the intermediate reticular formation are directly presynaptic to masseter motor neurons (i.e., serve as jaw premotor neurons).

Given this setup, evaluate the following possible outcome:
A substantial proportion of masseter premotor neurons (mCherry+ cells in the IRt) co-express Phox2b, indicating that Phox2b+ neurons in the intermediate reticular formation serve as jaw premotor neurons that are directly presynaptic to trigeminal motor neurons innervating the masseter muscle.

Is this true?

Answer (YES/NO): NO